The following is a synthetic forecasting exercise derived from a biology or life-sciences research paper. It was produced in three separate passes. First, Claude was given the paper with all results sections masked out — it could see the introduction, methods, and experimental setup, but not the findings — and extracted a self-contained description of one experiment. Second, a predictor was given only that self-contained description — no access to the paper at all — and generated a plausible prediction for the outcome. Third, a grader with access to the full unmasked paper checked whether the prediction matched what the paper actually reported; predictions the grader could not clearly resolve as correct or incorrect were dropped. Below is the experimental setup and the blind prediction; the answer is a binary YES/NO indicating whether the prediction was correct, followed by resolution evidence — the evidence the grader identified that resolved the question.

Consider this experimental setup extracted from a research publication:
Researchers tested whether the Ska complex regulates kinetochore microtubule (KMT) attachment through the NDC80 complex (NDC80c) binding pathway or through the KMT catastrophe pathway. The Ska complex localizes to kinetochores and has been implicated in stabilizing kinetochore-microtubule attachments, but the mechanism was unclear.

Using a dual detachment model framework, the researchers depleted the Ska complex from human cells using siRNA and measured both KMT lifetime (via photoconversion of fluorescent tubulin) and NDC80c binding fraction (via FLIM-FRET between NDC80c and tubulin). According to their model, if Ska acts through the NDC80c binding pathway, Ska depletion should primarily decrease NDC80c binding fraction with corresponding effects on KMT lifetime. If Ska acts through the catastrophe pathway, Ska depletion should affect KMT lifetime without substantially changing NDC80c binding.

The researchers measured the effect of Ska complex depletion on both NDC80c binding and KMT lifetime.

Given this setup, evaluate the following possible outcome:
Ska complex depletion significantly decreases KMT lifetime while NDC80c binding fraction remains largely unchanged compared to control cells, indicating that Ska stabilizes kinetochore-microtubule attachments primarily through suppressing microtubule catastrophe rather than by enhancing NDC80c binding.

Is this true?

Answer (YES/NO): NO